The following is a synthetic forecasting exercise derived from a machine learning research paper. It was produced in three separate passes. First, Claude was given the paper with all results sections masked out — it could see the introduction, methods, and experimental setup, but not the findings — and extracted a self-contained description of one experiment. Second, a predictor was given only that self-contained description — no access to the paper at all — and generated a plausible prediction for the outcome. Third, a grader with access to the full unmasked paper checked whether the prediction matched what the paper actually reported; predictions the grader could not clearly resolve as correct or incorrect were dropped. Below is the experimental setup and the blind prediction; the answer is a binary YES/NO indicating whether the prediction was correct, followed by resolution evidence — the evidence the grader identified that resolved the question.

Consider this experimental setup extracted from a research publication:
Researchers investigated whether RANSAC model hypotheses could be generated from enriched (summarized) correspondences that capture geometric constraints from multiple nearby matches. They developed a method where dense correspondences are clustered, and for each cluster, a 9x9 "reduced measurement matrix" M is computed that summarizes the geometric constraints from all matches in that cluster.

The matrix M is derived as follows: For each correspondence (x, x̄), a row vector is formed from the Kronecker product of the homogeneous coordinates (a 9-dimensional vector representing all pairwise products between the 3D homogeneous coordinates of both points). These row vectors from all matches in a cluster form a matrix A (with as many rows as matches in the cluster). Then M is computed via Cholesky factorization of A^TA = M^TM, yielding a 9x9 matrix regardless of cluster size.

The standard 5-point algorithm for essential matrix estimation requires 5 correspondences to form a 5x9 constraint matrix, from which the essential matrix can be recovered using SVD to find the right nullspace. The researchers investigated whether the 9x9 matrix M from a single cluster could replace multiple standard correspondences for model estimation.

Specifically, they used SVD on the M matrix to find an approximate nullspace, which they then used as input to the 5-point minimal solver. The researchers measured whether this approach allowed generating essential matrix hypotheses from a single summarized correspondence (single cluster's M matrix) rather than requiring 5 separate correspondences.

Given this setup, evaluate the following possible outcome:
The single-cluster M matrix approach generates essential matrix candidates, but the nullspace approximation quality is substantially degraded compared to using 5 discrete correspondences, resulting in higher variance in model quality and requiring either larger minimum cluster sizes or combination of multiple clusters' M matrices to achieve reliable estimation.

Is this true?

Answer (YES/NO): NO